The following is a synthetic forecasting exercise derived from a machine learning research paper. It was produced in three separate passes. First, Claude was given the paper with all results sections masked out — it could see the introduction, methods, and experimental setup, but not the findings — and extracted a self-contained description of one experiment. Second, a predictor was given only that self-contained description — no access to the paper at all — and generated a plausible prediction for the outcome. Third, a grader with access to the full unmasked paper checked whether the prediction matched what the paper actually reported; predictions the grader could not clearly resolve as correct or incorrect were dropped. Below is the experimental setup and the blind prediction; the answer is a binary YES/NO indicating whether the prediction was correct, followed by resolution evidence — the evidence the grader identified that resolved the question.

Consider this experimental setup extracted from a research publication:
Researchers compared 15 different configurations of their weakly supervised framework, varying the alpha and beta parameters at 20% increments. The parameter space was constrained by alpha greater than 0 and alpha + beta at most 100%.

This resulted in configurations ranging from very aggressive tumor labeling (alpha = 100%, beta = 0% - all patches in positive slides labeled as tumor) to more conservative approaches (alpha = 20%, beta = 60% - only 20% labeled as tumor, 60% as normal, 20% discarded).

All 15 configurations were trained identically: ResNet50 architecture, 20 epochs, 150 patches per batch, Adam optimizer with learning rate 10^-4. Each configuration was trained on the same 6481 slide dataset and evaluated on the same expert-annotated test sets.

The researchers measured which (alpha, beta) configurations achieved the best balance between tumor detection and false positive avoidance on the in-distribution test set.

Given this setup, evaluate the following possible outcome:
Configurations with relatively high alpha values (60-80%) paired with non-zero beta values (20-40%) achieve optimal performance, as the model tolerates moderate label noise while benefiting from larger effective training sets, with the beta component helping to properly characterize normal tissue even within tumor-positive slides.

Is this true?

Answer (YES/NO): NO